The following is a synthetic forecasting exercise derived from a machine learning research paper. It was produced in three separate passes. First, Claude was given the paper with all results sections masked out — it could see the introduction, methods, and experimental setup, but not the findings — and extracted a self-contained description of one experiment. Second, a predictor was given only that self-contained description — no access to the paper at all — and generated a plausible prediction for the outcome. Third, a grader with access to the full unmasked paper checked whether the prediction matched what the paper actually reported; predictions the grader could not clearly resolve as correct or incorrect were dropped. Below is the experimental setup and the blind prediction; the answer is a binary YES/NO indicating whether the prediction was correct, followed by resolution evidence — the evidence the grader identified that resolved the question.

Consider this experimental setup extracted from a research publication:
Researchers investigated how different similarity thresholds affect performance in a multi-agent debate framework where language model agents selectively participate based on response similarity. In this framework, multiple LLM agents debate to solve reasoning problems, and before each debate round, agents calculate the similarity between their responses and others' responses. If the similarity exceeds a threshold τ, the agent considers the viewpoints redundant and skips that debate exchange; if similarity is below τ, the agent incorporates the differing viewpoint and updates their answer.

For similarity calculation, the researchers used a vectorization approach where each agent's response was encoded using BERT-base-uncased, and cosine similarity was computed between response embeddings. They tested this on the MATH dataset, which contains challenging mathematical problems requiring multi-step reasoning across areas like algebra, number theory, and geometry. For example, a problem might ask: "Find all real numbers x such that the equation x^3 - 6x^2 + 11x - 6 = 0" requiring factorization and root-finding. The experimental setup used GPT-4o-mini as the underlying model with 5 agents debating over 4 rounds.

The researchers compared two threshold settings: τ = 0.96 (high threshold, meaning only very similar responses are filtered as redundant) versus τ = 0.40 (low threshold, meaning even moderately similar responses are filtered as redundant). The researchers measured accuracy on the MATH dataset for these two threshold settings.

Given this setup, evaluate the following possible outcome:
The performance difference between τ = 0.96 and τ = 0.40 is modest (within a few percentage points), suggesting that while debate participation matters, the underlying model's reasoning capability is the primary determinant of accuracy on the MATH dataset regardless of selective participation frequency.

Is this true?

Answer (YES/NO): NO